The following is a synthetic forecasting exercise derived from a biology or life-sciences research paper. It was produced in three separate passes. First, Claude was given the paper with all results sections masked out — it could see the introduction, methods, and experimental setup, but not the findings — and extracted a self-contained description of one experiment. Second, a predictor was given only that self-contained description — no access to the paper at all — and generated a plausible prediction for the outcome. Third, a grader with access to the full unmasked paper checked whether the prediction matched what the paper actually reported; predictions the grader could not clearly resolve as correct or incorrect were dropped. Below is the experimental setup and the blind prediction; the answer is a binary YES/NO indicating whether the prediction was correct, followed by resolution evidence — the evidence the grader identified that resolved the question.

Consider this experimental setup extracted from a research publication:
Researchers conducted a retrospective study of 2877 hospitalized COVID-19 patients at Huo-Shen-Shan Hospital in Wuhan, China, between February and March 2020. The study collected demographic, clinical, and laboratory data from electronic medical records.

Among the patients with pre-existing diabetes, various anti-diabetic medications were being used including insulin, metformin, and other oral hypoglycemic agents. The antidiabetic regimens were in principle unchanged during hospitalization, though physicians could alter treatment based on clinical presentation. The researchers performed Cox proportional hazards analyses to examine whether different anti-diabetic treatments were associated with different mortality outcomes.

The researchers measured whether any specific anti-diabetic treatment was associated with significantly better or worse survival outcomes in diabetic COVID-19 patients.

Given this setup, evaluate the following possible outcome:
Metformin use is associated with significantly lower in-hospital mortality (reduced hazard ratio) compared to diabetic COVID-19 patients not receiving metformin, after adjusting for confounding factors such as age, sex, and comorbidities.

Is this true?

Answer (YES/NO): NO